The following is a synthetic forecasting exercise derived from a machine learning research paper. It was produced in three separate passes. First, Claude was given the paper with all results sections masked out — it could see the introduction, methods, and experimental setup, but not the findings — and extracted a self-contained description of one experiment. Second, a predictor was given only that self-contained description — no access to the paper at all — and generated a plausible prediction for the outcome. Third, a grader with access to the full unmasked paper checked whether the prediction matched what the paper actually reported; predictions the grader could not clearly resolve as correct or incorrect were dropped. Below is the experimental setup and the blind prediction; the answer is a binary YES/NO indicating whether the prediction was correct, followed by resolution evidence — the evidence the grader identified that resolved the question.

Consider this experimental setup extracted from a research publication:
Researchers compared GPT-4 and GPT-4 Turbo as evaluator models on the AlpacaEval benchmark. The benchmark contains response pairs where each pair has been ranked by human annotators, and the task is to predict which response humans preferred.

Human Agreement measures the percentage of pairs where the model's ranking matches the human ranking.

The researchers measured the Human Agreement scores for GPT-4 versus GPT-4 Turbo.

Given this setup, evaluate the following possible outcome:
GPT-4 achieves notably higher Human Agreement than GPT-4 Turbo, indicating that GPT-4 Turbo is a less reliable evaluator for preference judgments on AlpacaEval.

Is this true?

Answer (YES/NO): NO